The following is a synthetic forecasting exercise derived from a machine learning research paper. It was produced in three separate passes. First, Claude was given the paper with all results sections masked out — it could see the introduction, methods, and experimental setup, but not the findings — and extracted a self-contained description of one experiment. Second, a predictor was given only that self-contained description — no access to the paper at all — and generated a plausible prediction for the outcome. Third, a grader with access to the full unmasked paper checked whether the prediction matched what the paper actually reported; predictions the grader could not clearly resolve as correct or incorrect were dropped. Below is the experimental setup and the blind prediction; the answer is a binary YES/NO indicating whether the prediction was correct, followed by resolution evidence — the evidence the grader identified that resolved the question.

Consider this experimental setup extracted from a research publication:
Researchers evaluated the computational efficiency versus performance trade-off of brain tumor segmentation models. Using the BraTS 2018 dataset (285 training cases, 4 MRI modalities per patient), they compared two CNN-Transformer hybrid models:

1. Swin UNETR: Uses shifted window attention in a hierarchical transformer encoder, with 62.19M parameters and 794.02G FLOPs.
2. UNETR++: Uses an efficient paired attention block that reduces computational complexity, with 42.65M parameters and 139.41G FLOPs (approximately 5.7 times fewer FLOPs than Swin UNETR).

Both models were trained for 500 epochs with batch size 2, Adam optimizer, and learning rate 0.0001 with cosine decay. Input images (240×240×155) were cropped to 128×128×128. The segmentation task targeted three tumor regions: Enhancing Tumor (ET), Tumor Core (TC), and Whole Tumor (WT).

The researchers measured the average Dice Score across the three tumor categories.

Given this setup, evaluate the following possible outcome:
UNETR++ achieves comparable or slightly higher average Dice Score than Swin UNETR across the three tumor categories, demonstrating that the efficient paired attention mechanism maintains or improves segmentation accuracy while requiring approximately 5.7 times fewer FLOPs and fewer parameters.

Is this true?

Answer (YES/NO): YES